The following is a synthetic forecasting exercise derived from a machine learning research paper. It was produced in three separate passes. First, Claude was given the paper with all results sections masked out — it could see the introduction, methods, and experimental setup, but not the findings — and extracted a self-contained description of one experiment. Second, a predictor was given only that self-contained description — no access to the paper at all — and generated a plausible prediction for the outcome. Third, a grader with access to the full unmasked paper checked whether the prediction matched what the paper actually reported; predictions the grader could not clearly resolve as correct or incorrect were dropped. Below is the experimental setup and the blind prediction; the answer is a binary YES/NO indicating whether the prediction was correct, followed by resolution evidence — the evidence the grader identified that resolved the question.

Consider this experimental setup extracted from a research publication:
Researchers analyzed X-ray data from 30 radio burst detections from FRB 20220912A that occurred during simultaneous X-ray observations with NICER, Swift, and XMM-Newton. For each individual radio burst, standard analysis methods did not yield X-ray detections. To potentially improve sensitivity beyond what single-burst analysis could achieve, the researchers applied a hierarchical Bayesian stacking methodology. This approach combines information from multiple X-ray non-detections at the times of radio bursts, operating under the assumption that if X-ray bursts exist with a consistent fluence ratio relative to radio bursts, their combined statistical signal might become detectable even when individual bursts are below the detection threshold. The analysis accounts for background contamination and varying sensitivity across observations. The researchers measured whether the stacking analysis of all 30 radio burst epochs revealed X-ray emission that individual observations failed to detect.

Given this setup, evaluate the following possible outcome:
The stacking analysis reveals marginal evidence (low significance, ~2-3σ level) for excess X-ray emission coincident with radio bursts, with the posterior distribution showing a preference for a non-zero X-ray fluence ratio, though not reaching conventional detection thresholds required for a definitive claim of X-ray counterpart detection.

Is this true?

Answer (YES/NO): NO